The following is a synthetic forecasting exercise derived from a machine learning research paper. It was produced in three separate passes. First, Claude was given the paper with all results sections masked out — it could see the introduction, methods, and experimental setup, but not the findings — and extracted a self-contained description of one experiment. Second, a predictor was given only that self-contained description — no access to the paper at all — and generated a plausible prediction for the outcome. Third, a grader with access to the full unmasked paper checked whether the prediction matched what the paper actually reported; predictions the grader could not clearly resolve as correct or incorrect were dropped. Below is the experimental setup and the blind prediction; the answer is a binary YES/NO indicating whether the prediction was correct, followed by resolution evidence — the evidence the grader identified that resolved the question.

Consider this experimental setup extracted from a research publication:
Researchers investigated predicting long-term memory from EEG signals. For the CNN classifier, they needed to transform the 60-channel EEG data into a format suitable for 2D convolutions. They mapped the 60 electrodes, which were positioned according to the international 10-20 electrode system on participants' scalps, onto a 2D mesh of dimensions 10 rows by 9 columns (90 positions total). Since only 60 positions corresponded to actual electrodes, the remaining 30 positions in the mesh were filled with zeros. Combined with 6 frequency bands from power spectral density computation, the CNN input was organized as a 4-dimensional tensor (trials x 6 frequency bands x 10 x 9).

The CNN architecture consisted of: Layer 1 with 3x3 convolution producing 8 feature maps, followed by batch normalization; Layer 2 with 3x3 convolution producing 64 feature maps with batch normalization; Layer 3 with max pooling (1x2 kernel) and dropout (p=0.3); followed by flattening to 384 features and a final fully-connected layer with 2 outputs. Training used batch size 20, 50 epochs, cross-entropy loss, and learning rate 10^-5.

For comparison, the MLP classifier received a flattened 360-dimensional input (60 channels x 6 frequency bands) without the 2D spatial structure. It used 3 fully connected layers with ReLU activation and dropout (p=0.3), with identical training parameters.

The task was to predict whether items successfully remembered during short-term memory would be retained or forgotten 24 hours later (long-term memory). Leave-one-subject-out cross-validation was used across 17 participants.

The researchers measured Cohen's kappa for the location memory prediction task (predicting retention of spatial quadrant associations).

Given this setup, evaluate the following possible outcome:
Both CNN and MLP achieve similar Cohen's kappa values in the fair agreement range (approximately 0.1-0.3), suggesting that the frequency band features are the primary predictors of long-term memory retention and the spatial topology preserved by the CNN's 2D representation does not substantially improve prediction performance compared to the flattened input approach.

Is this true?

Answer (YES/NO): NO